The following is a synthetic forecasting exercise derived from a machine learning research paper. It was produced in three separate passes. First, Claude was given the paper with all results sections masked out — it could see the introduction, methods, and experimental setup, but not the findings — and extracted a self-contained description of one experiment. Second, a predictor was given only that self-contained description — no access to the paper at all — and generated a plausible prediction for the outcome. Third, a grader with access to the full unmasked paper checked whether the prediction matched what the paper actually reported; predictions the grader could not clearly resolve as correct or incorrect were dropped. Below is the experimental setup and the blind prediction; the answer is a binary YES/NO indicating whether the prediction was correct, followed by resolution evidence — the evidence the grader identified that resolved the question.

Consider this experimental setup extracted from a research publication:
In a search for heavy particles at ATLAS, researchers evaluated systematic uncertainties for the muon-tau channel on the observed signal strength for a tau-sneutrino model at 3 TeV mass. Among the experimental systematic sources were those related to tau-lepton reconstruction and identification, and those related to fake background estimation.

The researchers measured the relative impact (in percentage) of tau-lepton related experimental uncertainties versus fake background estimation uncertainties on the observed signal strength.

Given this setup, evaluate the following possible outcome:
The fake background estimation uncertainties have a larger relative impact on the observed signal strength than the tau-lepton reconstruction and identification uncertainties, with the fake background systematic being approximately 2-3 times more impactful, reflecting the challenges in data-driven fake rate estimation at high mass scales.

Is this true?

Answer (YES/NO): NO